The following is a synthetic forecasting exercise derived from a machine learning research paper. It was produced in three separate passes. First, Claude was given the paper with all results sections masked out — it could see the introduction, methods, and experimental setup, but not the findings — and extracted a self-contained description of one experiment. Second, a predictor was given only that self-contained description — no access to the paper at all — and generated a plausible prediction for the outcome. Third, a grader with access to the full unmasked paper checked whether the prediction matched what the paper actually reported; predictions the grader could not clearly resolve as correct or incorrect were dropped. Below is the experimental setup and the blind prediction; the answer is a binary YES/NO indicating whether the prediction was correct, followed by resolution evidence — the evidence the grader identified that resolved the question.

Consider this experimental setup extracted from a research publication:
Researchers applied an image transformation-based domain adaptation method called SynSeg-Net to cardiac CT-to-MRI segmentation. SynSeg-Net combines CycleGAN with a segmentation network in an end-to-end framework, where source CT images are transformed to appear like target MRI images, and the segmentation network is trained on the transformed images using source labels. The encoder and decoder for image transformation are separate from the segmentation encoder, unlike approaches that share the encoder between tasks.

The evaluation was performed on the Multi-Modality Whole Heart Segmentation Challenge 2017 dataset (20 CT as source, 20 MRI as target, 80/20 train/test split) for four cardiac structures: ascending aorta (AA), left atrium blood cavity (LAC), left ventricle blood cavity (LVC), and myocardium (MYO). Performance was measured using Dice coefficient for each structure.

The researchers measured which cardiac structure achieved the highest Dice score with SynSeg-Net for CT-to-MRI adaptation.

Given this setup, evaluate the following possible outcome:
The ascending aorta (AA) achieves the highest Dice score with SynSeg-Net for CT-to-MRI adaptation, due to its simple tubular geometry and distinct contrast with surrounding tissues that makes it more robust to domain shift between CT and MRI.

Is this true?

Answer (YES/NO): NO